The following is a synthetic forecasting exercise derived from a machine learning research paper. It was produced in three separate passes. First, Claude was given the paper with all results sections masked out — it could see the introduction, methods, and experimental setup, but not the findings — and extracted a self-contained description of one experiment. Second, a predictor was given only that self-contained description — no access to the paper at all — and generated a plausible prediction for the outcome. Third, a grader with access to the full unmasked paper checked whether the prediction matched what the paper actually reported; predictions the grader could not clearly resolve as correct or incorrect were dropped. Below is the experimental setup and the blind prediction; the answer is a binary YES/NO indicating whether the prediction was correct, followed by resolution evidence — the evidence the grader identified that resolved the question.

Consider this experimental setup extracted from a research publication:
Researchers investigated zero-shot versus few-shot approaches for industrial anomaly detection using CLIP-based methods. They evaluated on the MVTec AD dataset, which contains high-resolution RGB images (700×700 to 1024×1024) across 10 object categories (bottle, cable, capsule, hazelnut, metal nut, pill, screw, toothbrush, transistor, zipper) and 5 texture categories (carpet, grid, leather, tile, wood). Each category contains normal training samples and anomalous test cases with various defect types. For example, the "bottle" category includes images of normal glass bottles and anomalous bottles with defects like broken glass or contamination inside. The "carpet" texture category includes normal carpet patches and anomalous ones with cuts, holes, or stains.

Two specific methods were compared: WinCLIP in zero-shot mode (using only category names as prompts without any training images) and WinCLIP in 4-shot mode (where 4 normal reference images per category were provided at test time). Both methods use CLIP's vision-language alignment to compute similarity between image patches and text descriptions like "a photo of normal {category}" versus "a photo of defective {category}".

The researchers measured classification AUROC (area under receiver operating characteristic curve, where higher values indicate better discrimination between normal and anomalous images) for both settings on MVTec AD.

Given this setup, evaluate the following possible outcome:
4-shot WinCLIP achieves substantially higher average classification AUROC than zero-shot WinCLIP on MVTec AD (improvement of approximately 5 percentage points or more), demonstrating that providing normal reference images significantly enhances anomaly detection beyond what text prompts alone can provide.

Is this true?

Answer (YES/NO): NO